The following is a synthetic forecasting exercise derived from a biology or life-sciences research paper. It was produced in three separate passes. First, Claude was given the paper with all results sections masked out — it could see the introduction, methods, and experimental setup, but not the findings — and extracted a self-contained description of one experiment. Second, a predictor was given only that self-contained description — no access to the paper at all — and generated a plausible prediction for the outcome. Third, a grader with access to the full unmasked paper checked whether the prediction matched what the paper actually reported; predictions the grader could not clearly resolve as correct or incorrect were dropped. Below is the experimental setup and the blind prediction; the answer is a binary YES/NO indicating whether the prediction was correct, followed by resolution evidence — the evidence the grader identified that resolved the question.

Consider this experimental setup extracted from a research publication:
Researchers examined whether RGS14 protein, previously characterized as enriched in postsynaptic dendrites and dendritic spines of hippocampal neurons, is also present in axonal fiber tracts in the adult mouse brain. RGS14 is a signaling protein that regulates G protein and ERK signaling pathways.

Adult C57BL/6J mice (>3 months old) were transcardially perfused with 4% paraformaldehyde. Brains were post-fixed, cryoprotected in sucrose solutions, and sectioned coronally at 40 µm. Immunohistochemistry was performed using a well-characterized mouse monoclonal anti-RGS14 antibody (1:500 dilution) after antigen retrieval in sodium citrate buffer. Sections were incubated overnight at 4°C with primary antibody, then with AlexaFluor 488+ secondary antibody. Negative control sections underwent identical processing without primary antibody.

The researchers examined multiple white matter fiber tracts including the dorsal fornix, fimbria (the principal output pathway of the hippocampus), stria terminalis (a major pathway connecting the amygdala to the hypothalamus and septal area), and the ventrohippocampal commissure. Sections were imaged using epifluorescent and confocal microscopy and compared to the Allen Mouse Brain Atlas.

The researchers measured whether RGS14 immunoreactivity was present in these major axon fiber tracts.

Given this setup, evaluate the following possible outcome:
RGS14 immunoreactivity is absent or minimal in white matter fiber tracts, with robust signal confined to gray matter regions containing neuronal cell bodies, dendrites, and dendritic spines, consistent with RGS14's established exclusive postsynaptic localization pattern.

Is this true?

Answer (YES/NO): NO